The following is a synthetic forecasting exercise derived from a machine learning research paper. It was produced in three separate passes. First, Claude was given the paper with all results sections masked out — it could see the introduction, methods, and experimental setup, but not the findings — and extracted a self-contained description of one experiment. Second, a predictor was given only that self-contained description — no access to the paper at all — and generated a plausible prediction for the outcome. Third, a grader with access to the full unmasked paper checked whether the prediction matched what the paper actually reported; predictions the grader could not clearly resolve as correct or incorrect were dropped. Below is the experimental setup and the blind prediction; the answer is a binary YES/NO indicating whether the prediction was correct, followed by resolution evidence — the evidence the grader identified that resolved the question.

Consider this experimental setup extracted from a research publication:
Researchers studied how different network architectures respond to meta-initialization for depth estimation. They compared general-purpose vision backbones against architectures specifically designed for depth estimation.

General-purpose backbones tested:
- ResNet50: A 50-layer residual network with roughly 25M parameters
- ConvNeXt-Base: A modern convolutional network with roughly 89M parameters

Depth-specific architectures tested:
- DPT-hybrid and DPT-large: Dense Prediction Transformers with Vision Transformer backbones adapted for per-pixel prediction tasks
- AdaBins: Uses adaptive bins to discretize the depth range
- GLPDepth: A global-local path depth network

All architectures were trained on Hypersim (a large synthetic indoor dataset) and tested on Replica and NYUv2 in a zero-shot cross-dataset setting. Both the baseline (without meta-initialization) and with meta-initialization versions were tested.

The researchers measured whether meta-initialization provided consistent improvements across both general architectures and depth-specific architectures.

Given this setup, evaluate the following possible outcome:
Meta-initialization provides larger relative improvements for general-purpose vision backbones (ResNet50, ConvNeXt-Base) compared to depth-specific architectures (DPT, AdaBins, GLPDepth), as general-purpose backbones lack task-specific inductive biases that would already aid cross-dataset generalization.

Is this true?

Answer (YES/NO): NO